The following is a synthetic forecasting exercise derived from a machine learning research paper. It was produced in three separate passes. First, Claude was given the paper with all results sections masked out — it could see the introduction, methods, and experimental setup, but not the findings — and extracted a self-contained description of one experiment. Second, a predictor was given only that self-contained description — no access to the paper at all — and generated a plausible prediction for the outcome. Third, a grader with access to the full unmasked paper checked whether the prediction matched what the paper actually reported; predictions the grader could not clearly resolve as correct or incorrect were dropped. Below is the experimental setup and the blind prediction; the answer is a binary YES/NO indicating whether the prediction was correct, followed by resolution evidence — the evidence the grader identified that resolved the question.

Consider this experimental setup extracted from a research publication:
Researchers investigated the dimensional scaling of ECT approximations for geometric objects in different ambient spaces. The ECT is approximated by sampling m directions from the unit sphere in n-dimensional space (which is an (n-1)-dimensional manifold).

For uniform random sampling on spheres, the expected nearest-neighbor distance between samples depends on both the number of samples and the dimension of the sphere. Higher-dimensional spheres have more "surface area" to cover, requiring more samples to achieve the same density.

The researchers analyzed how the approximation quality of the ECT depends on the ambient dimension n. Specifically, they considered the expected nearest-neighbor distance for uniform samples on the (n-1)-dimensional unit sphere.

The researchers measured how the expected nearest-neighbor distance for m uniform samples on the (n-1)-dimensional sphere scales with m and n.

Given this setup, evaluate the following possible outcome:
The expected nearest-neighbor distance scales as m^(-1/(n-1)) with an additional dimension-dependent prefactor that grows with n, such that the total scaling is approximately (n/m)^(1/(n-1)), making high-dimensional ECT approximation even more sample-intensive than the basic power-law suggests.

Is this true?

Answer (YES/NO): NO